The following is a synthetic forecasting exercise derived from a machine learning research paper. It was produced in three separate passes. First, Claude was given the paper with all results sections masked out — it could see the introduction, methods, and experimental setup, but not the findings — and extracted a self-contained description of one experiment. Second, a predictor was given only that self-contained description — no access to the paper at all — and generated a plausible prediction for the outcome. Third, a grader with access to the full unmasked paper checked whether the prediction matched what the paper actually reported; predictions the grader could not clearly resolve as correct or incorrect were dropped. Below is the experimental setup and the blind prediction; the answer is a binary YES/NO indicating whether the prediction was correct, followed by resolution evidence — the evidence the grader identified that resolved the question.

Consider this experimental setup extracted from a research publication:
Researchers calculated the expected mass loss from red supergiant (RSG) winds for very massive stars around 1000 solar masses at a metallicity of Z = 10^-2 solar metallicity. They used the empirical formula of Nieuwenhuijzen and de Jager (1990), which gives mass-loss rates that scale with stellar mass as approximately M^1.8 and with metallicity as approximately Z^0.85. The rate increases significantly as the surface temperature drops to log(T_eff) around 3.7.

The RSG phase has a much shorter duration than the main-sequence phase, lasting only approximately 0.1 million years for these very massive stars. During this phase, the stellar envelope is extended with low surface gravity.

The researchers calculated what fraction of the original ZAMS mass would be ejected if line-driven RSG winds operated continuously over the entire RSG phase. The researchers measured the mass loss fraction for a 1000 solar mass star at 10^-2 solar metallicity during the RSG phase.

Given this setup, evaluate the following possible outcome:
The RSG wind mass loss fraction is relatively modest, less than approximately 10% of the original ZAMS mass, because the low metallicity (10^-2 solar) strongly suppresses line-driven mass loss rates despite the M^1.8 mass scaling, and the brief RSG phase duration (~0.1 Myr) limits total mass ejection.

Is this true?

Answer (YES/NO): NO